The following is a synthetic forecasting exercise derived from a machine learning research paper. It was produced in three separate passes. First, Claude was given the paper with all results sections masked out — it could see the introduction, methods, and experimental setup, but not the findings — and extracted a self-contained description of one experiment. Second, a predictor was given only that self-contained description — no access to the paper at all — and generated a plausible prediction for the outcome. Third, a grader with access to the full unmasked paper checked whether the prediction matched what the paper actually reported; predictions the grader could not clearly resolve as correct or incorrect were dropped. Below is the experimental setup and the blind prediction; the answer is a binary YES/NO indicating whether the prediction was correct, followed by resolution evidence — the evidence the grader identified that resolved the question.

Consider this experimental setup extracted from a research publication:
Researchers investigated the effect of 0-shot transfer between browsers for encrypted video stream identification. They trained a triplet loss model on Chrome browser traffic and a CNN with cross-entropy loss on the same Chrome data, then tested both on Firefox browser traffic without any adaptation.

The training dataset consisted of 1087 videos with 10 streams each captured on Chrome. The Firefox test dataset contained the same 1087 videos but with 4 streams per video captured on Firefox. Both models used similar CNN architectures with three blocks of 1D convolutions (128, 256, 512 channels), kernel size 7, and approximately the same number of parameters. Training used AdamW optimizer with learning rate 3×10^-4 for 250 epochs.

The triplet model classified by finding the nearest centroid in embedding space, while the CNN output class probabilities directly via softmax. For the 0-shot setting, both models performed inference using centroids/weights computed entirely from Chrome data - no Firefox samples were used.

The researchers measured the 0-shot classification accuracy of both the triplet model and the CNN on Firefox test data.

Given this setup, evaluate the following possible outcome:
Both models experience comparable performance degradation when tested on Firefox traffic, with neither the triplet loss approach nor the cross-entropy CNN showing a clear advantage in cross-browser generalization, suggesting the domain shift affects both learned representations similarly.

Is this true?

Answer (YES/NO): YES